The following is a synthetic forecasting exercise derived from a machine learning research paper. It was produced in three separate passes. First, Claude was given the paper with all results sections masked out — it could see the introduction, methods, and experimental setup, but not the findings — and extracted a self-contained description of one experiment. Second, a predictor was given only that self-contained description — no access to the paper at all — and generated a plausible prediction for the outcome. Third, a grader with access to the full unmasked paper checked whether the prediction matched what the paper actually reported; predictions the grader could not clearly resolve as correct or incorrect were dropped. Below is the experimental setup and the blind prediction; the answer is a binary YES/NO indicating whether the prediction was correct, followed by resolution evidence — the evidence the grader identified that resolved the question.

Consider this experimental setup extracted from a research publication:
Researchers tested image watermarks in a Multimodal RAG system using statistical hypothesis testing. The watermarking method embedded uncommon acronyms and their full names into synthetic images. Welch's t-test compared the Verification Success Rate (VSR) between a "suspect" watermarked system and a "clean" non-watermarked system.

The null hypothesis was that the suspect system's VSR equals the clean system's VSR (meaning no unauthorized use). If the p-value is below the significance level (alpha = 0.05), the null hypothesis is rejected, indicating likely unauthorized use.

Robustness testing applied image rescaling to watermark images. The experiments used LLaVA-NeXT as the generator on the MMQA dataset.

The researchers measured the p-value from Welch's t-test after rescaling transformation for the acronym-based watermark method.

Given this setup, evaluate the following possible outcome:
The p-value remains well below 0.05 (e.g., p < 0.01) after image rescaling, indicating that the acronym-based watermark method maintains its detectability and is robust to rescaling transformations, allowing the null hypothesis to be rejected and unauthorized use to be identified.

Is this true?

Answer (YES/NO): YES